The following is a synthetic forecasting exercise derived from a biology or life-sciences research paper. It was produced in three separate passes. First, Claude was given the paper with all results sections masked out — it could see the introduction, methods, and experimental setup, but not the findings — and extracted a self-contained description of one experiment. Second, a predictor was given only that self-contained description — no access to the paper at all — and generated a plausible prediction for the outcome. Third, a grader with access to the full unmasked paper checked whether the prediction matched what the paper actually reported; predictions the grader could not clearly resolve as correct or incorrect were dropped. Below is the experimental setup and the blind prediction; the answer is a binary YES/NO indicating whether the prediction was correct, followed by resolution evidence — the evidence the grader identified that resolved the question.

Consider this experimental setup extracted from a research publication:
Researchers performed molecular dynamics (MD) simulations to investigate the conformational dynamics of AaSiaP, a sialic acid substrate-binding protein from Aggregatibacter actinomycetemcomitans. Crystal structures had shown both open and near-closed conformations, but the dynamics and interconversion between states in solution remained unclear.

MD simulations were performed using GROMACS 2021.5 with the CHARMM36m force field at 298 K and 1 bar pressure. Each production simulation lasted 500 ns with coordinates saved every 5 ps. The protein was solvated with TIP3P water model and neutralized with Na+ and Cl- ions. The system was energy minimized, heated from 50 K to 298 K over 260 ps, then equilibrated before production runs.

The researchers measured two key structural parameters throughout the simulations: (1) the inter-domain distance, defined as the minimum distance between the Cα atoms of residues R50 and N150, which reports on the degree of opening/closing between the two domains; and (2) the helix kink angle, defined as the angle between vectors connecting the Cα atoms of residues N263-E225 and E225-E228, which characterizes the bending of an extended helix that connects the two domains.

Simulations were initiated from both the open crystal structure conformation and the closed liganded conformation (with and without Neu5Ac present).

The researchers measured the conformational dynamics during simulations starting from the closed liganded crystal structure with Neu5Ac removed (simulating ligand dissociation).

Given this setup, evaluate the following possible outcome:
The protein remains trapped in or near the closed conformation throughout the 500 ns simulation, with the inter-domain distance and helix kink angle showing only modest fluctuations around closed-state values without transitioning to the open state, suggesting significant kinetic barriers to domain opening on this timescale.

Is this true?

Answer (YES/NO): NO